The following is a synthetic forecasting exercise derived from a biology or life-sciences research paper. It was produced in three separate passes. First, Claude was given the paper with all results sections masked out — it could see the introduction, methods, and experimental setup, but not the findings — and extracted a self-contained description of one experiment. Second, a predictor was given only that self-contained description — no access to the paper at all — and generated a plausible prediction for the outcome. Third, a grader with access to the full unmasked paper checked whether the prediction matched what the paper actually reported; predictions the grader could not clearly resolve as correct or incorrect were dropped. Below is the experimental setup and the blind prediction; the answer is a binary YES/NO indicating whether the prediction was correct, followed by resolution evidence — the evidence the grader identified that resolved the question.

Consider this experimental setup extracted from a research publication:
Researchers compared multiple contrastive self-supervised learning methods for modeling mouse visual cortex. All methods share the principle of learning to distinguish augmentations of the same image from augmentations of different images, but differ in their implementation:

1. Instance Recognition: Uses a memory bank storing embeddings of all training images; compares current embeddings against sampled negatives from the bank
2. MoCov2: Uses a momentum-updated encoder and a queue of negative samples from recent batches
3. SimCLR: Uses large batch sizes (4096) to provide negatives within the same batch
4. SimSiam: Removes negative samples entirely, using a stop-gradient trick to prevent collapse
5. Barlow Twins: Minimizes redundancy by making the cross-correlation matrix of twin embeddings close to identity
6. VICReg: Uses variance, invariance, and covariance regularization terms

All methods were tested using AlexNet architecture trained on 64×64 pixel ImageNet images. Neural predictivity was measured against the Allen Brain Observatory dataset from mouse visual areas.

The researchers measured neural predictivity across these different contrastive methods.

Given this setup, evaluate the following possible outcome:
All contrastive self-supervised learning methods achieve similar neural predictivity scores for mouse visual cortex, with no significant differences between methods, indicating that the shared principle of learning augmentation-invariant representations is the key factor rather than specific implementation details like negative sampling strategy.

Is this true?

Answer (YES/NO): NO